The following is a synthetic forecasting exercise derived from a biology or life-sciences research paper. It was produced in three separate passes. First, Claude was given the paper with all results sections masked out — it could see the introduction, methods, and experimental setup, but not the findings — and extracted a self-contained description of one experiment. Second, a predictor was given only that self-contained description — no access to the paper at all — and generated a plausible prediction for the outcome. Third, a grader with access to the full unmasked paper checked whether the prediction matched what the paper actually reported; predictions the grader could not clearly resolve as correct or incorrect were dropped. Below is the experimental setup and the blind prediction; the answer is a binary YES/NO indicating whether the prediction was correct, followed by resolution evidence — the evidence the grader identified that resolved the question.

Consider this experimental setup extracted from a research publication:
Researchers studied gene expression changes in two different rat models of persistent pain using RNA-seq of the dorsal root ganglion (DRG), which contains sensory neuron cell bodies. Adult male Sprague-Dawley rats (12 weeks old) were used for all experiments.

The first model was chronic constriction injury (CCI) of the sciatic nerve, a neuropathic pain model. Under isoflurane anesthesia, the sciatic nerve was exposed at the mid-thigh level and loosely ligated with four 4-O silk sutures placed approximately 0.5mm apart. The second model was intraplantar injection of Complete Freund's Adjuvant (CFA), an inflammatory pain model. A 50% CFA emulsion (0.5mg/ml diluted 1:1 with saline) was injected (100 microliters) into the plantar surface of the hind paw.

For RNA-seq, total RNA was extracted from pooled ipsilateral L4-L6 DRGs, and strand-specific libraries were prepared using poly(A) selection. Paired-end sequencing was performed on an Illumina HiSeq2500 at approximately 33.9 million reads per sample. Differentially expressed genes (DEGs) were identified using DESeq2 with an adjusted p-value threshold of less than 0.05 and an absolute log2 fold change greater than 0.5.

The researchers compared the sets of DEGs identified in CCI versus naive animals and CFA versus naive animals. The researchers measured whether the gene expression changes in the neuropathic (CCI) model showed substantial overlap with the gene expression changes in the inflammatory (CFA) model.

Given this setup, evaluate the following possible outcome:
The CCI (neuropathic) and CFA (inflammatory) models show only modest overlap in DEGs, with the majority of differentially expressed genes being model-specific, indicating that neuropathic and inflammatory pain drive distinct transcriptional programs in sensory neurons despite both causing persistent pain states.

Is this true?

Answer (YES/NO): NO